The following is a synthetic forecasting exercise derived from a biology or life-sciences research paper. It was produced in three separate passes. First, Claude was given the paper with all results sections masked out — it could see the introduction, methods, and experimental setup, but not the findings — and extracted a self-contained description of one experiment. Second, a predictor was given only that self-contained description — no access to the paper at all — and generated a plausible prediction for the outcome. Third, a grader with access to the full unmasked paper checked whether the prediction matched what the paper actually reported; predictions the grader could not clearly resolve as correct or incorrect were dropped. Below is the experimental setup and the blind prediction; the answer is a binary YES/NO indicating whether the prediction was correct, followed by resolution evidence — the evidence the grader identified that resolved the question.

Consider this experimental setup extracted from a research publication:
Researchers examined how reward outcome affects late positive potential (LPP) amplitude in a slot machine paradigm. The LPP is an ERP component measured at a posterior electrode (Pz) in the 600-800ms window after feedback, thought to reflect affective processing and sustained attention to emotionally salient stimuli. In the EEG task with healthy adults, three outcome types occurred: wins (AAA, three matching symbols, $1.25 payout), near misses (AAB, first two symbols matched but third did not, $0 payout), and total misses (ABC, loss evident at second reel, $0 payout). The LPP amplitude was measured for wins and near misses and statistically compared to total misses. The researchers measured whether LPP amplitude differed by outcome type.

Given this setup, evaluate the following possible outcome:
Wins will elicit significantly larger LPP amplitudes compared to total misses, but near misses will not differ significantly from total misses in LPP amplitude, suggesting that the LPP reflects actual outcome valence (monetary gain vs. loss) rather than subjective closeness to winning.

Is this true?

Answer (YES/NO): NO